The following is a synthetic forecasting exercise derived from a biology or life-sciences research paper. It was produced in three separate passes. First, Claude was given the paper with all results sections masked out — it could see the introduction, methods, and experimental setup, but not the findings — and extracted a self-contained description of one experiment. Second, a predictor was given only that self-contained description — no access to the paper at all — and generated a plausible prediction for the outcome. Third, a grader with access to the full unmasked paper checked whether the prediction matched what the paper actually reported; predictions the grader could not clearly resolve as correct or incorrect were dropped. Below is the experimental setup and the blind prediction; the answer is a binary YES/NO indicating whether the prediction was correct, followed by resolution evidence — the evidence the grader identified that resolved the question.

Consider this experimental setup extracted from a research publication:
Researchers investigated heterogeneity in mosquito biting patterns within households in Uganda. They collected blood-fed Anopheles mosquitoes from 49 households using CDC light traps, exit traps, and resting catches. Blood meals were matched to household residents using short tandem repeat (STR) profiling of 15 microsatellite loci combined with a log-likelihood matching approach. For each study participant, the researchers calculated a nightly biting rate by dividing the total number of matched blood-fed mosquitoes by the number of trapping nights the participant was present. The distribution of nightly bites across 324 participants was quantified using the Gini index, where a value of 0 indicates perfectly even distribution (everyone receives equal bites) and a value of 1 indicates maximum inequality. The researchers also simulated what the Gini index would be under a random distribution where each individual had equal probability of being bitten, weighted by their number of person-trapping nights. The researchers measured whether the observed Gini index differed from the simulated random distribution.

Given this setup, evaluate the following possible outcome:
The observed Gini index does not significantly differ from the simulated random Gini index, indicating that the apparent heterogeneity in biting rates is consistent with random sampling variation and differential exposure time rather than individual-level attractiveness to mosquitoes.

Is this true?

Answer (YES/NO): NO